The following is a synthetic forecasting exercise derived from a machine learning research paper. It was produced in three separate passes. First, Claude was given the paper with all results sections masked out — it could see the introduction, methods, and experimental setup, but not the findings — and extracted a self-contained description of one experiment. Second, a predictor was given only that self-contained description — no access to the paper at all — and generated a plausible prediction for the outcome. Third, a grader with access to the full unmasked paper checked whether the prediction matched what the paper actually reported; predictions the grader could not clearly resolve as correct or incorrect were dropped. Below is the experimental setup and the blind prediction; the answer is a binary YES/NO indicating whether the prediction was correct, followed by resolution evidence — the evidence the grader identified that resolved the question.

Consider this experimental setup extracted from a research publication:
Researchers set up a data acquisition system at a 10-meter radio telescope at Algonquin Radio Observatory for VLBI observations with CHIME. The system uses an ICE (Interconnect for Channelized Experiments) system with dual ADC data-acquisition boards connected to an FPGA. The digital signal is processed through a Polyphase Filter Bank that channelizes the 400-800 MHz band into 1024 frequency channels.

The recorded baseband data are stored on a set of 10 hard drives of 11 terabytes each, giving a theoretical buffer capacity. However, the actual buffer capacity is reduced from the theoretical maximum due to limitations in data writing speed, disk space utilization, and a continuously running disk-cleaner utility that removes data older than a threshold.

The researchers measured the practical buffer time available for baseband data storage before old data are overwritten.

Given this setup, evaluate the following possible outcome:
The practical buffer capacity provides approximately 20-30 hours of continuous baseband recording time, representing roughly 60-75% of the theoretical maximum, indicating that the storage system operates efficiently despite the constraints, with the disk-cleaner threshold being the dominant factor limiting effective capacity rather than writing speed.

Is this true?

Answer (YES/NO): NO